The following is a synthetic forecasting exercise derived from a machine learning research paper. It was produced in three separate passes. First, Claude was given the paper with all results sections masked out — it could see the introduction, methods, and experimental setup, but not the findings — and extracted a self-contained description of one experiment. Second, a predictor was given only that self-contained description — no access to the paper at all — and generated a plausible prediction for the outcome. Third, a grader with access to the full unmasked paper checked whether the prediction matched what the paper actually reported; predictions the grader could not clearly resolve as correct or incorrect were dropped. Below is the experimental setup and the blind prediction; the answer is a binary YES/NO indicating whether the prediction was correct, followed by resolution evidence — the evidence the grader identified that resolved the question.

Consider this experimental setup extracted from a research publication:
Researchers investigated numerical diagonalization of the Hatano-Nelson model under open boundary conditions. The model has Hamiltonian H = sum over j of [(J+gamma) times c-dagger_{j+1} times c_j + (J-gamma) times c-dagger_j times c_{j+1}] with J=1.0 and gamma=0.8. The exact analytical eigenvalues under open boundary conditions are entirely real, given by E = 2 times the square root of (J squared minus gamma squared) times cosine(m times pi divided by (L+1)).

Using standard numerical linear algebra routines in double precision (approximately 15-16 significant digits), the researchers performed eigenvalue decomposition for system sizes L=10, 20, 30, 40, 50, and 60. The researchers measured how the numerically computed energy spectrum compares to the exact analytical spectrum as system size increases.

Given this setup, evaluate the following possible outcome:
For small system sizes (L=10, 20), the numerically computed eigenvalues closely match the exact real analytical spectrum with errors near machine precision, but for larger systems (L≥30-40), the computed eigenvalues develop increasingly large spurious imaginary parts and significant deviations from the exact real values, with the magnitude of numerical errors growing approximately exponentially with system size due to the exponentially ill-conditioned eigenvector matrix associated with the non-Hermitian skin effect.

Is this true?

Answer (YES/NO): YES